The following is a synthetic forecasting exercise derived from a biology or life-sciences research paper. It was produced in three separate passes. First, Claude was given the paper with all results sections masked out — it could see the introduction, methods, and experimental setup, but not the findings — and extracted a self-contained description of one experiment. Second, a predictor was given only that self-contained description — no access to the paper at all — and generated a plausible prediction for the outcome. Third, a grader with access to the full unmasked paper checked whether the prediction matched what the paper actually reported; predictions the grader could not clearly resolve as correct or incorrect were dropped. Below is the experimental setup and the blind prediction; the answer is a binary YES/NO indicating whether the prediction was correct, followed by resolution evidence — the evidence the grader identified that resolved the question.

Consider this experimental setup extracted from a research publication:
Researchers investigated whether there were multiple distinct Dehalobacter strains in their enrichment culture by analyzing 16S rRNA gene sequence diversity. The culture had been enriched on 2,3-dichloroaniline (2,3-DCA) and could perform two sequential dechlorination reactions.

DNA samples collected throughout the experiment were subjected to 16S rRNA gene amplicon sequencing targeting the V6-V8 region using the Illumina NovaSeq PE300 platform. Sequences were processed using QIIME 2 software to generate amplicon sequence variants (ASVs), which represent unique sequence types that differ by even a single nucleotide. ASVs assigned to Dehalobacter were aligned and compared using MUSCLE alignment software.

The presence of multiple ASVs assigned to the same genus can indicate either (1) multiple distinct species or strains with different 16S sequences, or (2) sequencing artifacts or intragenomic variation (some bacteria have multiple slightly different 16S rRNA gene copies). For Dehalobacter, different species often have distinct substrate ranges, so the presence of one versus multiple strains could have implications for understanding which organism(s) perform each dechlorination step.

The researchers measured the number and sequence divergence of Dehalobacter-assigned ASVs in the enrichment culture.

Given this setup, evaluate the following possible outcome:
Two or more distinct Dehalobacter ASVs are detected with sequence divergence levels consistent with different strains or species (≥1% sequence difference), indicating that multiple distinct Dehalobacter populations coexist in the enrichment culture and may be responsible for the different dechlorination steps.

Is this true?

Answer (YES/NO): NO